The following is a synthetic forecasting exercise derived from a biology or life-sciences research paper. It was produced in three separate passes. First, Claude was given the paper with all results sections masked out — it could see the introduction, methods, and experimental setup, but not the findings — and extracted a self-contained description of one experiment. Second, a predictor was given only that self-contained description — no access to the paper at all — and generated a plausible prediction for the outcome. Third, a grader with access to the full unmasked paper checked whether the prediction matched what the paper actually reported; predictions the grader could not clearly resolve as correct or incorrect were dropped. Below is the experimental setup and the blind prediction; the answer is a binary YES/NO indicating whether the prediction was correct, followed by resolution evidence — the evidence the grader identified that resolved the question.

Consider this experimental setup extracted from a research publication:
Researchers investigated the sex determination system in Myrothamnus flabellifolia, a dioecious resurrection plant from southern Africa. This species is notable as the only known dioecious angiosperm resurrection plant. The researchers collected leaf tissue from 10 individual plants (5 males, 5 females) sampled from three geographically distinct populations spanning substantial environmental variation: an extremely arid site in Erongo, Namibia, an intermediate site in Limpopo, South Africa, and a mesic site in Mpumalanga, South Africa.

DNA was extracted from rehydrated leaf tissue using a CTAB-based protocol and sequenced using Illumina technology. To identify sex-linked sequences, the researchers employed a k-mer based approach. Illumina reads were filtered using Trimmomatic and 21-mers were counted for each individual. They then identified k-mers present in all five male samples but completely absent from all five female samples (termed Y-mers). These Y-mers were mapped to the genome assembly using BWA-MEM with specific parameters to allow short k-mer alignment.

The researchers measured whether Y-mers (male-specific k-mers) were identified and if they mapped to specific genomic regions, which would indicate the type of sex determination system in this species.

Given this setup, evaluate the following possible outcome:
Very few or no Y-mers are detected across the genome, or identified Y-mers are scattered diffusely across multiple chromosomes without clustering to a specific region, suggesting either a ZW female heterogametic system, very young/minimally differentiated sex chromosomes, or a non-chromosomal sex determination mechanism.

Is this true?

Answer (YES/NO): NO